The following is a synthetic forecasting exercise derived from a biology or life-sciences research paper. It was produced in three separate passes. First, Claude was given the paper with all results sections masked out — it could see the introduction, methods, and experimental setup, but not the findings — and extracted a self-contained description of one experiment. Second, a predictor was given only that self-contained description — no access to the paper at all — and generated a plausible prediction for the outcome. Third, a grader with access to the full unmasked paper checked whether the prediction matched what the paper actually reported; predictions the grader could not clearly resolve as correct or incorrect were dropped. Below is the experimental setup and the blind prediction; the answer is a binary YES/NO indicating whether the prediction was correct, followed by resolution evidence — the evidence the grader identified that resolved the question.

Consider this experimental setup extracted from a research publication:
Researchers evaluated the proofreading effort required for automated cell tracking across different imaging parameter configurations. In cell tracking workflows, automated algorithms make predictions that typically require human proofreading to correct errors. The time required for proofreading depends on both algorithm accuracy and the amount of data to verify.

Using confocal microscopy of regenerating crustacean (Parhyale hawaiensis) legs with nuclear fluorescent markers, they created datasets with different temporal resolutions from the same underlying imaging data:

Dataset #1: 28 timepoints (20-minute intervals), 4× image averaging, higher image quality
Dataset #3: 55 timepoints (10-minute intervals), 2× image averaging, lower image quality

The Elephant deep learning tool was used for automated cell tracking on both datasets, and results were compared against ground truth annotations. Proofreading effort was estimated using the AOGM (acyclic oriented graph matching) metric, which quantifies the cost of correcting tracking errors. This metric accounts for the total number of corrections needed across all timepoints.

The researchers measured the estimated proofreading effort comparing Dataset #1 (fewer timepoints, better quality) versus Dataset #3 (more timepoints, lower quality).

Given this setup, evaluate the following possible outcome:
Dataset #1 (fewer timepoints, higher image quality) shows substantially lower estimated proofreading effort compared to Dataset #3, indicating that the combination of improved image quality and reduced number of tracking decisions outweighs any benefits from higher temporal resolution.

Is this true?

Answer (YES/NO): YES